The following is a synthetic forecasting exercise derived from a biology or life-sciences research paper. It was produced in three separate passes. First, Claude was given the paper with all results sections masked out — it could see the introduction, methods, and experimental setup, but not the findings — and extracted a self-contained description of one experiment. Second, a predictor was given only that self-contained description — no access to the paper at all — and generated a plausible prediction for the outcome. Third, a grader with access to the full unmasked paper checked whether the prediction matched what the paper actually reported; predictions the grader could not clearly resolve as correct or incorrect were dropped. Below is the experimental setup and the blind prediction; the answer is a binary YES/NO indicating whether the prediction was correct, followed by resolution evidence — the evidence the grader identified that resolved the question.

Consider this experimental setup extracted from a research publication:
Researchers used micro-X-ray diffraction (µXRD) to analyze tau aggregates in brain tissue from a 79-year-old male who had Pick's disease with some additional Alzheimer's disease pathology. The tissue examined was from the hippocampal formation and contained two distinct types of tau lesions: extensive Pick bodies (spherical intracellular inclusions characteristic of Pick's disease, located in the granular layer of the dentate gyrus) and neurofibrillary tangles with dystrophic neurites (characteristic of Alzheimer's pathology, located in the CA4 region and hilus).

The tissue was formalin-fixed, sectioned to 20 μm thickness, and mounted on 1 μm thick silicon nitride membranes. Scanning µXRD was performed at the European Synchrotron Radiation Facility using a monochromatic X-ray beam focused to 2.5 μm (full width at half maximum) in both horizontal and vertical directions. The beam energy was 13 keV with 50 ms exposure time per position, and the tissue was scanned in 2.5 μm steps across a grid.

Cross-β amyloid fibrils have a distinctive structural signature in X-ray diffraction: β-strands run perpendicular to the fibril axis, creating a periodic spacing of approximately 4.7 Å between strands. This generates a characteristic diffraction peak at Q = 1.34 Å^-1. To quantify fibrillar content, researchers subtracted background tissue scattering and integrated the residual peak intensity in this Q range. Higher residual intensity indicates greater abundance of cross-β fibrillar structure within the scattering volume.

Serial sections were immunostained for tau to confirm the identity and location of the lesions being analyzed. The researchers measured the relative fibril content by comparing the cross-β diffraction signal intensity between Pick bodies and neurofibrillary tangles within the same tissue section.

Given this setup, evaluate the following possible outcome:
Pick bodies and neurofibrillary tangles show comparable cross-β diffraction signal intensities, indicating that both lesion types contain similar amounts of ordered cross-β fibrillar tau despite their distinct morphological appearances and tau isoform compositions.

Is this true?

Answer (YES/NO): NO